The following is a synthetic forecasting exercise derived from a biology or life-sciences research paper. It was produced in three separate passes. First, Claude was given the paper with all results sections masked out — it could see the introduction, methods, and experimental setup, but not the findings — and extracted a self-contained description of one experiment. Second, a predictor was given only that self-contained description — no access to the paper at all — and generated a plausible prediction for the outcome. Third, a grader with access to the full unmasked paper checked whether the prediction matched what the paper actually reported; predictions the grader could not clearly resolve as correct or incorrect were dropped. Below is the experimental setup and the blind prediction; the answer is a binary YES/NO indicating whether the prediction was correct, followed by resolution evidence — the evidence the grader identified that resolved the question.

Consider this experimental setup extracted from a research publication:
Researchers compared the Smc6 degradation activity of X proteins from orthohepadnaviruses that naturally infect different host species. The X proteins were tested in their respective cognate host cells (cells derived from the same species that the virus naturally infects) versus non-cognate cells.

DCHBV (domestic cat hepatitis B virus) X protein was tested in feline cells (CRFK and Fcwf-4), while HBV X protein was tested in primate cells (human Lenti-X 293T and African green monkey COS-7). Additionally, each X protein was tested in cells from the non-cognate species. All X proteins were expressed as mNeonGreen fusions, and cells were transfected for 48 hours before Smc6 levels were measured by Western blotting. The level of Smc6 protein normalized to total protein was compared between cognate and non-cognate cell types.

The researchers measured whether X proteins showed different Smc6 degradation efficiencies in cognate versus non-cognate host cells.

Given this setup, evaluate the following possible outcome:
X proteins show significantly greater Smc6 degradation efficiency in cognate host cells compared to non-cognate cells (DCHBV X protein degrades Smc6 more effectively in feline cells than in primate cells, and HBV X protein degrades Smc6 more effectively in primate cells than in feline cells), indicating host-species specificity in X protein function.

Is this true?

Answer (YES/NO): NO